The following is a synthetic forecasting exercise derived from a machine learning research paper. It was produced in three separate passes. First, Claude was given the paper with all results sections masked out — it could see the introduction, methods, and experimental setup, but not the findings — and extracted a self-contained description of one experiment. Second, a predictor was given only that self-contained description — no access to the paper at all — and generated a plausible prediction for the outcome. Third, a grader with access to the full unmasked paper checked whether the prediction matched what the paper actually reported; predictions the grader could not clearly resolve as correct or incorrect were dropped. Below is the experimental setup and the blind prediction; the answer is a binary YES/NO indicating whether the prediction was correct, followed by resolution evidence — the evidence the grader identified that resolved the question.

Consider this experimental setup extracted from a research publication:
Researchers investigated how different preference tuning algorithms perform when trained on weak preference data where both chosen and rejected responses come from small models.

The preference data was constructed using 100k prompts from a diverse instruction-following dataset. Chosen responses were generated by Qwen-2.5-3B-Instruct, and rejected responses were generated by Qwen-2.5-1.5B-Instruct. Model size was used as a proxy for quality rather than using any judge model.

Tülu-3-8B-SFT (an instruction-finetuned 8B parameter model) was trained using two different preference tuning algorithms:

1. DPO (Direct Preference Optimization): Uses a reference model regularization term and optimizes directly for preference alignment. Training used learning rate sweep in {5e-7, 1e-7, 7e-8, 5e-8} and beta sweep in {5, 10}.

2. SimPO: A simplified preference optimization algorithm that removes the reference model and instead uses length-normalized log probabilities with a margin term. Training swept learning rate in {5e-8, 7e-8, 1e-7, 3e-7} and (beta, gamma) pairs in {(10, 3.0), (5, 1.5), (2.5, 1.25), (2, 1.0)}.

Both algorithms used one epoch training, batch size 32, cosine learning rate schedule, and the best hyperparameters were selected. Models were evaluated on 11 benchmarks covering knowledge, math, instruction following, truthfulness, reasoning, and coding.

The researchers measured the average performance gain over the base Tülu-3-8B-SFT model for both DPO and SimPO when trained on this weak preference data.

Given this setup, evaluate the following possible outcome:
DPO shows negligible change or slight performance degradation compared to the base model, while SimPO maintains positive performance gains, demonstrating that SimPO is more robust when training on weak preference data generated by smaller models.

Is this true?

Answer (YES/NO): NO